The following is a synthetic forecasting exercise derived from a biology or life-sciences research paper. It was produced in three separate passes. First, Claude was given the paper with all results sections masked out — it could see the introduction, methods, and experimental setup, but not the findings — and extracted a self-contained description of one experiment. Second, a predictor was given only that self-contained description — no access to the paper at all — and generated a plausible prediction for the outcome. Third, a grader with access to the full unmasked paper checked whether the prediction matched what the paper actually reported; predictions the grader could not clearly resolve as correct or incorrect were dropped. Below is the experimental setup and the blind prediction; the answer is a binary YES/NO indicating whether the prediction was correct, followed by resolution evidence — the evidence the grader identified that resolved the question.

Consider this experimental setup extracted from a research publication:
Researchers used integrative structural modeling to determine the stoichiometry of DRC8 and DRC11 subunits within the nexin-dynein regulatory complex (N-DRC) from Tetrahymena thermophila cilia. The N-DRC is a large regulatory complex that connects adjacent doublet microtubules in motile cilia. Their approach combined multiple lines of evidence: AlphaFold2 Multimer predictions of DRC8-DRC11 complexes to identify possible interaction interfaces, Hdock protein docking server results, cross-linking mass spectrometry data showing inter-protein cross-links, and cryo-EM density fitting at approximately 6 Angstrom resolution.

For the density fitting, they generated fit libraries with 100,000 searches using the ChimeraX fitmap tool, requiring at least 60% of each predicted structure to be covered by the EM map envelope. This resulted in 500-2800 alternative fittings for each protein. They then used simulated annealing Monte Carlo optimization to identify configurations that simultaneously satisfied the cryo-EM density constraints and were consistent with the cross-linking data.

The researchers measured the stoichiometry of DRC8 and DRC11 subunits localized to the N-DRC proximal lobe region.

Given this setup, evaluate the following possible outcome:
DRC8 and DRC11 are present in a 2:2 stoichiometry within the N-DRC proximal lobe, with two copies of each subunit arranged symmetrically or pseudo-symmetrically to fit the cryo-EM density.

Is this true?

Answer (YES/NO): NO